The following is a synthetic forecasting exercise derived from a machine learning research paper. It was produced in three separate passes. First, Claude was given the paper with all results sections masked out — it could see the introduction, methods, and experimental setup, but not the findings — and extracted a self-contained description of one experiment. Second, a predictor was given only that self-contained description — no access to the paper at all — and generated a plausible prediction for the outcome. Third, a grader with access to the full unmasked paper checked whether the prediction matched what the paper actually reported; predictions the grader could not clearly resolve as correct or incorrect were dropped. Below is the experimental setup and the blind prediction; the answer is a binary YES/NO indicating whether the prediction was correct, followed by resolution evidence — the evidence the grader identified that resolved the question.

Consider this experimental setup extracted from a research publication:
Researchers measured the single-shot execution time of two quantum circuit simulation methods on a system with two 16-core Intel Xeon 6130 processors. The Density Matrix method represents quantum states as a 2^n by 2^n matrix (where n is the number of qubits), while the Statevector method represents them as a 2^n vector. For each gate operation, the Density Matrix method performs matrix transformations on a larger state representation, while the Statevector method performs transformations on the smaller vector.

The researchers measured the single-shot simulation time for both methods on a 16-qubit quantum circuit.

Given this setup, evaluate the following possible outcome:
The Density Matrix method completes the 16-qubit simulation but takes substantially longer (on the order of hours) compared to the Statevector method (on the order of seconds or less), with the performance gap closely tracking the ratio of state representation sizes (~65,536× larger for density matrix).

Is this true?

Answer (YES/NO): NO